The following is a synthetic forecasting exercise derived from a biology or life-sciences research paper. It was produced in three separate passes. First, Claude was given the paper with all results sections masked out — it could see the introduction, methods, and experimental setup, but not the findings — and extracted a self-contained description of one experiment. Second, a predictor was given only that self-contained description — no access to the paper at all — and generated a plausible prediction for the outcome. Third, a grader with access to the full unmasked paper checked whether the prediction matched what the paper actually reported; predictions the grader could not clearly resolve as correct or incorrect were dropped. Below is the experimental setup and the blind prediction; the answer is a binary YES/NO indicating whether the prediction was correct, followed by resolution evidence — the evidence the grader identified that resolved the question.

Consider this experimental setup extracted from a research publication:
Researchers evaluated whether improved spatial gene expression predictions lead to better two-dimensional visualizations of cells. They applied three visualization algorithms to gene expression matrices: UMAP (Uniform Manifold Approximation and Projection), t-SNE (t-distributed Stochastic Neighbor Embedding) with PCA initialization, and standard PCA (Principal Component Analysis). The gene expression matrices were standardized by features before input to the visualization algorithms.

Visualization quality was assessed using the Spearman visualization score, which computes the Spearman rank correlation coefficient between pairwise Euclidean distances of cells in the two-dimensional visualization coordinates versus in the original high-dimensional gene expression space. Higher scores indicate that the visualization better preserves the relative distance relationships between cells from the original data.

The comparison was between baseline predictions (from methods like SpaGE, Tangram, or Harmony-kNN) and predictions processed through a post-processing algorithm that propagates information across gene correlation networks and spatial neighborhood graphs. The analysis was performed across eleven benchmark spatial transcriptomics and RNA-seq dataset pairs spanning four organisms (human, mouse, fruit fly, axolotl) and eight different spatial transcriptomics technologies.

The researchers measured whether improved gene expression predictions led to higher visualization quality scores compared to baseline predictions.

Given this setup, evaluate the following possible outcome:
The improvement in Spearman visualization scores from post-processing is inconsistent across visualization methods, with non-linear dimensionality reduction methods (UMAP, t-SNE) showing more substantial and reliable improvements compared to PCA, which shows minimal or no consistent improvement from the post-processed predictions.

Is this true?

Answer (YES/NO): NO